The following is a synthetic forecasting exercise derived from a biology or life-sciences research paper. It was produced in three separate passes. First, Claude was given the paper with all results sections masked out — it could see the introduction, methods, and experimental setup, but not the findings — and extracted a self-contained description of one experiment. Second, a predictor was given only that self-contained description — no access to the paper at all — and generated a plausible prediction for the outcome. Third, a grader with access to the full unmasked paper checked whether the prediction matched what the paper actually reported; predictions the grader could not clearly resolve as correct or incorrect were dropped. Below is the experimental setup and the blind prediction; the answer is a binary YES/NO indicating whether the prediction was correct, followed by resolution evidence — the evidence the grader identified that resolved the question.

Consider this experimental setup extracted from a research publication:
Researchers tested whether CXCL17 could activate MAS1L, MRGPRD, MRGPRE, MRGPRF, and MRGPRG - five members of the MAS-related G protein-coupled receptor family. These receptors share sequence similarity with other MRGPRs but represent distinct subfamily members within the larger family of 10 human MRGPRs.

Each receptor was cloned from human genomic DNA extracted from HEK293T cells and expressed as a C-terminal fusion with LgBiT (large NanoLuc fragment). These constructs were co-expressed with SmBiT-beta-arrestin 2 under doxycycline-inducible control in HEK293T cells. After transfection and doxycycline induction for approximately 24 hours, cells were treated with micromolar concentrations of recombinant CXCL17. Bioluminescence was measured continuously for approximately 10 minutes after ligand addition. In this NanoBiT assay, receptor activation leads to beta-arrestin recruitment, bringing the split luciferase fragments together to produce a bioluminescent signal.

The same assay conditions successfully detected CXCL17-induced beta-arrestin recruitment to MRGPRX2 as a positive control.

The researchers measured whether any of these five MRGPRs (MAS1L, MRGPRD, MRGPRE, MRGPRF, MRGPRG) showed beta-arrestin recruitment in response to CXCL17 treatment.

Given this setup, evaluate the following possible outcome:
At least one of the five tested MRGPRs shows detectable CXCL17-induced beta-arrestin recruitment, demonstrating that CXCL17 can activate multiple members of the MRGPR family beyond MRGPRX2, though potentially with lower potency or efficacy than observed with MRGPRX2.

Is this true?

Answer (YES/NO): NO